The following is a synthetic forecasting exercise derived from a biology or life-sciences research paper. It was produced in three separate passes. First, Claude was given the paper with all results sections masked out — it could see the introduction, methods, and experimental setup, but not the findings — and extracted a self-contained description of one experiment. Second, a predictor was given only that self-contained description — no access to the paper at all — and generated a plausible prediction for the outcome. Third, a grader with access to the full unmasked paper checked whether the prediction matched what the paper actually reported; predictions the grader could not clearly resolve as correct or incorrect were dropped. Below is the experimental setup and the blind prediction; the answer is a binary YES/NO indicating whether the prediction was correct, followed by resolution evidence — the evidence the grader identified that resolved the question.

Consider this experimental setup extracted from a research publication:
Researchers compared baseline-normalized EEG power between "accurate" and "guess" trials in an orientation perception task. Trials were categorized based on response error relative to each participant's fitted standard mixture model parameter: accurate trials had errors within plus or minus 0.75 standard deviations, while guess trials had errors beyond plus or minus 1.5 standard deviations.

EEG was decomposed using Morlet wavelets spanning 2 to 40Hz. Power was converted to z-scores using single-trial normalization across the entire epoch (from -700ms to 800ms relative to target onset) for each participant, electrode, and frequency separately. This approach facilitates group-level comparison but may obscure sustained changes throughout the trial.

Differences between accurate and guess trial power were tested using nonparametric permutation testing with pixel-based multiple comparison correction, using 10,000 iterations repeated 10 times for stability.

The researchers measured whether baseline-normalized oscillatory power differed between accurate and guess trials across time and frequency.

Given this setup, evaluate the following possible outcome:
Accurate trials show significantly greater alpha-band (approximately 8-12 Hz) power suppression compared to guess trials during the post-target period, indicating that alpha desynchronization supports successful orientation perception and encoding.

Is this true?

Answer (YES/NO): NO